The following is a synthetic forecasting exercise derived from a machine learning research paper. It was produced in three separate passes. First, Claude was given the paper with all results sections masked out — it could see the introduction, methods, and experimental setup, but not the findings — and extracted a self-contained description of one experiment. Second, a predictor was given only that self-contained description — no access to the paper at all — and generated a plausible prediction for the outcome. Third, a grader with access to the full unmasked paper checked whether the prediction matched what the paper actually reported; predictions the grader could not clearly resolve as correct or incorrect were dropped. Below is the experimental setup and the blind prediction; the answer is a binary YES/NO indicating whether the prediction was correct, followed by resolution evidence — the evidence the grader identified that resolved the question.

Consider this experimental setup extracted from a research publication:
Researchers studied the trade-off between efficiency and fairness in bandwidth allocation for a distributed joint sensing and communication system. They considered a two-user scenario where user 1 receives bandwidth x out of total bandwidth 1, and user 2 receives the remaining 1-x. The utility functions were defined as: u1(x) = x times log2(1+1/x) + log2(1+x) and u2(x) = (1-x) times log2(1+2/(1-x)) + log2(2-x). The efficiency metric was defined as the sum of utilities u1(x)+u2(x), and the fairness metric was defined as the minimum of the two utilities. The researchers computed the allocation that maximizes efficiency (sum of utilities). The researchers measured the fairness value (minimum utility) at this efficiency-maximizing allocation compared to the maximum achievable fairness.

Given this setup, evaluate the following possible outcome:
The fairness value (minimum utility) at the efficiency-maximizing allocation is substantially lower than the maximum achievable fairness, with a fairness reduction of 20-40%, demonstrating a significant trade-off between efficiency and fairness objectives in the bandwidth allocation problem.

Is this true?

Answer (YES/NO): NO